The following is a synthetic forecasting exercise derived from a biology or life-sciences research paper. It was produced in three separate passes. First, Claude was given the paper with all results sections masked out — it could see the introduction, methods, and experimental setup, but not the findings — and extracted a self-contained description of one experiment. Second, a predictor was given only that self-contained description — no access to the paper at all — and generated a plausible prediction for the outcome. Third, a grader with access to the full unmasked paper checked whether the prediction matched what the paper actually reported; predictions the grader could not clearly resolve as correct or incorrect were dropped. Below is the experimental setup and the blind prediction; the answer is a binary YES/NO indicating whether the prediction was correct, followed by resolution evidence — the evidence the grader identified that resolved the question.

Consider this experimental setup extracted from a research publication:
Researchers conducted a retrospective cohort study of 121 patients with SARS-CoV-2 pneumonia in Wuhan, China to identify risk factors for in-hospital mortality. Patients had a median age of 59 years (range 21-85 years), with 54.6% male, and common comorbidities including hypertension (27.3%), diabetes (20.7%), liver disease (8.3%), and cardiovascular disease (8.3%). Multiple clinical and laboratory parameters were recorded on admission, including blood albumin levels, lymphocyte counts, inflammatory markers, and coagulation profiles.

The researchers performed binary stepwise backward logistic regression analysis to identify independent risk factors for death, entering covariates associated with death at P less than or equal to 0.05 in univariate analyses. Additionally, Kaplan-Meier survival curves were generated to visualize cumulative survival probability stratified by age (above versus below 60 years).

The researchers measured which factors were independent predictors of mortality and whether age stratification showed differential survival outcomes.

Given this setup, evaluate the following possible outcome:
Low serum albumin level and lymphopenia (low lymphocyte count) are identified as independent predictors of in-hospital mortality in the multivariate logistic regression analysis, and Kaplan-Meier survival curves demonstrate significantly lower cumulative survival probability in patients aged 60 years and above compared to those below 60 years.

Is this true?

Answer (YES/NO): NO